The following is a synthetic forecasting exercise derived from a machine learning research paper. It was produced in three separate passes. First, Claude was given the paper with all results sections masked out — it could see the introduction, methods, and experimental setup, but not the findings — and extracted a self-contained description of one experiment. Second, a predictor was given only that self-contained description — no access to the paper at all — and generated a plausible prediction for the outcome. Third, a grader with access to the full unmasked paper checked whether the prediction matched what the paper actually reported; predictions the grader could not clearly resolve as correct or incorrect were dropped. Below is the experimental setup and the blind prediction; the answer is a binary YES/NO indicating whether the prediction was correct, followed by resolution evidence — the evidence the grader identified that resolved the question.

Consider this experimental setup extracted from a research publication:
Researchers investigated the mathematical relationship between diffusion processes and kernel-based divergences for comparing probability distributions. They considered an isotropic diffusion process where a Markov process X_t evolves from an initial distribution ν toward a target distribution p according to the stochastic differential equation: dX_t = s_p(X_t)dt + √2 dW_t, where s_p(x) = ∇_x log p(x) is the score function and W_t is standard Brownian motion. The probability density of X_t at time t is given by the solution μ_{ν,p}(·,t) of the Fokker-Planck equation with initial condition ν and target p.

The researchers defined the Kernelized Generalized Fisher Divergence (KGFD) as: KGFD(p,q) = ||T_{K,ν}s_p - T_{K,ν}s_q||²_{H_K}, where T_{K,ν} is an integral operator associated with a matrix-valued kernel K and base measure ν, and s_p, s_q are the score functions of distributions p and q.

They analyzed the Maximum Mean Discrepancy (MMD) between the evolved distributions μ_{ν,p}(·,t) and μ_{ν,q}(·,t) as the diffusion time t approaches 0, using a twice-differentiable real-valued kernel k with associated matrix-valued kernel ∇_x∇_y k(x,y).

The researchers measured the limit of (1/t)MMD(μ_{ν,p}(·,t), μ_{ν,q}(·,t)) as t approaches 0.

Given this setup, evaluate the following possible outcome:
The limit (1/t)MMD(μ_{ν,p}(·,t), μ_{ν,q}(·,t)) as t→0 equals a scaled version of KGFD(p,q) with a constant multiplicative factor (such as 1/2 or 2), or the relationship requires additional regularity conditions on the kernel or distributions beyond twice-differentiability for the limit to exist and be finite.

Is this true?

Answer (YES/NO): NO